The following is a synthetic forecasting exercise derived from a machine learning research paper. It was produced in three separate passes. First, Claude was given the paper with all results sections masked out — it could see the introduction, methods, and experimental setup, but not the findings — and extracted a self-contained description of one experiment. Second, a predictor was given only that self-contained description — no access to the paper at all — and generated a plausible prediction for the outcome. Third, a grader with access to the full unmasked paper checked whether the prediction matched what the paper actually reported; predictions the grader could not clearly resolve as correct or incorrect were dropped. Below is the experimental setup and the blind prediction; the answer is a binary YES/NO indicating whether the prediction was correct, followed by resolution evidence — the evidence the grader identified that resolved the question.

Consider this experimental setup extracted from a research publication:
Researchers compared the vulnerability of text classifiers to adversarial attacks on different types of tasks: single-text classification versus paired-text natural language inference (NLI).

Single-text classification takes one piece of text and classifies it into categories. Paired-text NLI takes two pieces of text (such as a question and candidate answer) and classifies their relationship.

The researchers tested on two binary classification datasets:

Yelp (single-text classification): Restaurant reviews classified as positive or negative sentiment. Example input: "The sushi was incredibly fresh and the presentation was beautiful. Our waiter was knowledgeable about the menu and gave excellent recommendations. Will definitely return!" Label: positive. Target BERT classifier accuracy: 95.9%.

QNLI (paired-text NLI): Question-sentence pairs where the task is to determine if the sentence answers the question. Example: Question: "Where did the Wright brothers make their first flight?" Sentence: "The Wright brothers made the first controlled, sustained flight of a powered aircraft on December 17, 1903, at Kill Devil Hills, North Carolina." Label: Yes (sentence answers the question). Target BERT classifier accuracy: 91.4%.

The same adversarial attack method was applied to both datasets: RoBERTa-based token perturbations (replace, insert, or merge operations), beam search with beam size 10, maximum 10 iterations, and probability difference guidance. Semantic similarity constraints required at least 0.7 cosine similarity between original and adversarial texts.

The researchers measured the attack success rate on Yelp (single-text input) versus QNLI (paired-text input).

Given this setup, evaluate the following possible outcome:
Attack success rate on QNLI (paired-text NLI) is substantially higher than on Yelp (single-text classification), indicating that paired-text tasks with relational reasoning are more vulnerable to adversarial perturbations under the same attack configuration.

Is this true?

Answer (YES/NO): NO